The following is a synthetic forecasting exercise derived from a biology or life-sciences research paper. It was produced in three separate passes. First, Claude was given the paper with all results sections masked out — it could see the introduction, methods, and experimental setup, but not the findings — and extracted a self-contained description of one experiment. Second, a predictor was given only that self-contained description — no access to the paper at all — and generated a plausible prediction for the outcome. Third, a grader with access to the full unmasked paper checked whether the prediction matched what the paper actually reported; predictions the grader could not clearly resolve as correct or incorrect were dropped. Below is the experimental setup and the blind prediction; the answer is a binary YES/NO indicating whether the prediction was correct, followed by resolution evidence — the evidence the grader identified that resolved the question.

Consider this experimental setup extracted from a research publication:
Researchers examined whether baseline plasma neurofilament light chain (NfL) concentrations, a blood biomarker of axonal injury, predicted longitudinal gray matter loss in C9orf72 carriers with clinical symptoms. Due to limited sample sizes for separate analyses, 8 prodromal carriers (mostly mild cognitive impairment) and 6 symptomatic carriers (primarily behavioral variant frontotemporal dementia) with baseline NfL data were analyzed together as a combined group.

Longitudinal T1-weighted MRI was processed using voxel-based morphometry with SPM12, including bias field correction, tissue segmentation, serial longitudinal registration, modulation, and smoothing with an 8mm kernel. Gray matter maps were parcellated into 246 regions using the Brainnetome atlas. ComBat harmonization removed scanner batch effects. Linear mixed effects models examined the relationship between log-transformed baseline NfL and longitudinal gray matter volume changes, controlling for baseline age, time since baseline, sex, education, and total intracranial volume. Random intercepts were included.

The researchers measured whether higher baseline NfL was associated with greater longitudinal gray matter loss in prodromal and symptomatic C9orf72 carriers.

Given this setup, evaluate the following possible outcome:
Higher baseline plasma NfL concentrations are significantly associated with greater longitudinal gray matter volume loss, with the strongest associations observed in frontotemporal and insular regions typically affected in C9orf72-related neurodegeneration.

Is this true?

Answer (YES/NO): NO